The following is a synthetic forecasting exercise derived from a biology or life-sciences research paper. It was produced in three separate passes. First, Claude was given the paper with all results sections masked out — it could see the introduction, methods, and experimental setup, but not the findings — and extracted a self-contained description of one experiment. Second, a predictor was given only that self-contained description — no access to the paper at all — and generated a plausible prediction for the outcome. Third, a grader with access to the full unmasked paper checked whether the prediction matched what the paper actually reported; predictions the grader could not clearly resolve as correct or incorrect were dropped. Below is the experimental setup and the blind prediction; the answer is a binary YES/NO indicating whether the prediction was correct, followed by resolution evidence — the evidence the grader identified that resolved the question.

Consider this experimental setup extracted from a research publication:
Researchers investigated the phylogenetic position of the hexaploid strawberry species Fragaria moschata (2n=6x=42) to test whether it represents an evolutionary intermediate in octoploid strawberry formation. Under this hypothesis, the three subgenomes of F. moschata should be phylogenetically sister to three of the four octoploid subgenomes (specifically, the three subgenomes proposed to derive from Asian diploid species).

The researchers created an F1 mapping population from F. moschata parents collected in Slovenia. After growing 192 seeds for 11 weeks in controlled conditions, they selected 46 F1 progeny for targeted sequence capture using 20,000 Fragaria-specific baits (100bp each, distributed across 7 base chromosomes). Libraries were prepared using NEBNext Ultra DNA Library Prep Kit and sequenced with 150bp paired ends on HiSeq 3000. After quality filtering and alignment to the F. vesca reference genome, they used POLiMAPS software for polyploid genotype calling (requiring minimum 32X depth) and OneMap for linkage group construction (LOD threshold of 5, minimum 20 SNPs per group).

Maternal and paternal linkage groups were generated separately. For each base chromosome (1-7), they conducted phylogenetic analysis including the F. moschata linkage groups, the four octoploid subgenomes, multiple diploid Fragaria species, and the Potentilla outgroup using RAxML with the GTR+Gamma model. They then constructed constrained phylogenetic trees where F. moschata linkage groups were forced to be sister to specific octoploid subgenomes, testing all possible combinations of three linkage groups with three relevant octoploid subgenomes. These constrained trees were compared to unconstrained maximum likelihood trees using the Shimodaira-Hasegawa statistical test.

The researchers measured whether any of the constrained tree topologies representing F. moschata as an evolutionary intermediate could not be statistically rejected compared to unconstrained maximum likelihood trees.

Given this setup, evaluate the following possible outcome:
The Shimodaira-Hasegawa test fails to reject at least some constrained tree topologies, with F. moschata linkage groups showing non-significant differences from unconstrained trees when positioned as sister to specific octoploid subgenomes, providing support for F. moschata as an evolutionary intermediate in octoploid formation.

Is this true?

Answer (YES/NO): NO